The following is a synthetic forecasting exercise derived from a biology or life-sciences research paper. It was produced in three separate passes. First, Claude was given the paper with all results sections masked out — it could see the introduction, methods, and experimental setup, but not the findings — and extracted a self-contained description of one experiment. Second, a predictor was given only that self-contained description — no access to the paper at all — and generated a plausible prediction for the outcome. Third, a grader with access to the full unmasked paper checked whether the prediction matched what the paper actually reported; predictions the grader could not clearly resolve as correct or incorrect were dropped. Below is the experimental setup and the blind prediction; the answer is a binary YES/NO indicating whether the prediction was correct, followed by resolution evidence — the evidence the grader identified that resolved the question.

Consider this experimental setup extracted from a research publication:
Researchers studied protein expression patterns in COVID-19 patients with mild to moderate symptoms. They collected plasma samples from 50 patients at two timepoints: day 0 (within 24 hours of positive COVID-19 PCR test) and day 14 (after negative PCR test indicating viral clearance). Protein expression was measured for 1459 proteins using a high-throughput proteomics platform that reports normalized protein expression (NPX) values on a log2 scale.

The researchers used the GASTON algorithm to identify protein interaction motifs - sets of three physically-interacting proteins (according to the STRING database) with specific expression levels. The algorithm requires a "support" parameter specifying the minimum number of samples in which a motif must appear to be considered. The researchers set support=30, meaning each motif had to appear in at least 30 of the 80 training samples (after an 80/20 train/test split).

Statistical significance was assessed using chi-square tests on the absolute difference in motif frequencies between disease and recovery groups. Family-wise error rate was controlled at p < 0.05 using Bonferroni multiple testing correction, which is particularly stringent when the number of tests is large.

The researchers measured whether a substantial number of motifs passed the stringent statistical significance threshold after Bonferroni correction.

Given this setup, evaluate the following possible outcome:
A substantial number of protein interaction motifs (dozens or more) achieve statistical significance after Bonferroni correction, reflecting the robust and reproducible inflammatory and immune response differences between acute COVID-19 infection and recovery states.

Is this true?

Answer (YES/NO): YES